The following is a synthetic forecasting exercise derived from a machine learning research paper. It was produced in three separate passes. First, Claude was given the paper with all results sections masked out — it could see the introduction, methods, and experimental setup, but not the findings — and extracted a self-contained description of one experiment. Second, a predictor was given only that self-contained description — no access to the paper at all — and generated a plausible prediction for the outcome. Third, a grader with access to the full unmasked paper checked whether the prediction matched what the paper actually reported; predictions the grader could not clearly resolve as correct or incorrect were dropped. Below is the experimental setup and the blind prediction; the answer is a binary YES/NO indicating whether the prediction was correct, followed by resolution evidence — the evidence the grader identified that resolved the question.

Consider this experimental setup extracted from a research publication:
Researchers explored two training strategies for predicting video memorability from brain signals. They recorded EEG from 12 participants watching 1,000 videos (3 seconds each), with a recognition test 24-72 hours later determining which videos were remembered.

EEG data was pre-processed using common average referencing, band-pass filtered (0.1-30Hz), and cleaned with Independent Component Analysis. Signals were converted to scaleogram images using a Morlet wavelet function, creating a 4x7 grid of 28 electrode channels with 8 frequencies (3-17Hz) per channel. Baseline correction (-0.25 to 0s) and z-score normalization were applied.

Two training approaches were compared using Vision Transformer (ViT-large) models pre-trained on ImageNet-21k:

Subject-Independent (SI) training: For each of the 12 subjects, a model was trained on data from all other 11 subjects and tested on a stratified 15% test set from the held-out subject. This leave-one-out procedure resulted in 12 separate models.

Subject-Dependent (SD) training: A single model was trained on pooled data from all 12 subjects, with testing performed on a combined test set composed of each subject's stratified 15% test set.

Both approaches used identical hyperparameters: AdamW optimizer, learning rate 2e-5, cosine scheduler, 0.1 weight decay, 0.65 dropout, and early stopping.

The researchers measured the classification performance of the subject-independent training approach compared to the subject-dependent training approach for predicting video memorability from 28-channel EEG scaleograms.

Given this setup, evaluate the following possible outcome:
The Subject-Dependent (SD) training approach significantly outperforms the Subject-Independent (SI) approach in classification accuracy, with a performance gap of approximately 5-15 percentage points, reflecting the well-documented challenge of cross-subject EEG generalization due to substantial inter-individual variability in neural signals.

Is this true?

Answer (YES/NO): NO